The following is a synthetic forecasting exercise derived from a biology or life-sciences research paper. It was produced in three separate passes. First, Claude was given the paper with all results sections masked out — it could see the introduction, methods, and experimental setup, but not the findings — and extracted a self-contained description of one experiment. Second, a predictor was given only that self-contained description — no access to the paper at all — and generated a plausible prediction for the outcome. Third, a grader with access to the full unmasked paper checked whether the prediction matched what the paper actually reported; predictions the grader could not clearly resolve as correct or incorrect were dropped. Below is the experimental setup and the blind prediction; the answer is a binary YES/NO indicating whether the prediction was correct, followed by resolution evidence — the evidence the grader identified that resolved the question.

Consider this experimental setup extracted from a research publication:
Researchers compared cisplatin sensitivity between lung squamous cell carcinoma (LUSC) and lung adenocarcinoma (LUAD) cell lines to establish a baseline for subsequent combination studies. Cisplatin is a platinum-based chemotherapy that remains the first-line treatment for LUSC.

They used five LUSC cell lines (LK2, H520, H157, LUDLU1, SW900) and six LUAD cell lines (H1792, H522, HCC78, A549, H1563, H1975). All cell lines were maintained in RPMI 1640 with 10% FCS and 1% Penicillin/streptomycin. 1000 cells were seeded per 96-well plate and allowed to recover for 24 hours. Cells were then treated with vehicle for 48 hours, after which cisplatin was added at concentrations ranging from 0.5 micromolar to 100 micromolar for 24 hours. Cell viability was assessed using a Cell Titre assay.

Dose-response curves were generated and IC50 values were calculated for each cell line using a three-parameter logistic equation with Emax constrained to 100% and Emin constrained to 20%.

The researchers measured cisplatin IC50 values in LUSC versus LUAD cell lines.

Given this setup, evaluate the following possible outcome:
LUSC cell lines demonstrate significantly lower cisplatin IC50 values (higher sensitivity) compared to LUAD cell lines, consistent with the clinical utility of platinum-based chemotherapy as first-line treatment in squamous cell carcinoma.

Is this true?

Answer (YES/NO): NO